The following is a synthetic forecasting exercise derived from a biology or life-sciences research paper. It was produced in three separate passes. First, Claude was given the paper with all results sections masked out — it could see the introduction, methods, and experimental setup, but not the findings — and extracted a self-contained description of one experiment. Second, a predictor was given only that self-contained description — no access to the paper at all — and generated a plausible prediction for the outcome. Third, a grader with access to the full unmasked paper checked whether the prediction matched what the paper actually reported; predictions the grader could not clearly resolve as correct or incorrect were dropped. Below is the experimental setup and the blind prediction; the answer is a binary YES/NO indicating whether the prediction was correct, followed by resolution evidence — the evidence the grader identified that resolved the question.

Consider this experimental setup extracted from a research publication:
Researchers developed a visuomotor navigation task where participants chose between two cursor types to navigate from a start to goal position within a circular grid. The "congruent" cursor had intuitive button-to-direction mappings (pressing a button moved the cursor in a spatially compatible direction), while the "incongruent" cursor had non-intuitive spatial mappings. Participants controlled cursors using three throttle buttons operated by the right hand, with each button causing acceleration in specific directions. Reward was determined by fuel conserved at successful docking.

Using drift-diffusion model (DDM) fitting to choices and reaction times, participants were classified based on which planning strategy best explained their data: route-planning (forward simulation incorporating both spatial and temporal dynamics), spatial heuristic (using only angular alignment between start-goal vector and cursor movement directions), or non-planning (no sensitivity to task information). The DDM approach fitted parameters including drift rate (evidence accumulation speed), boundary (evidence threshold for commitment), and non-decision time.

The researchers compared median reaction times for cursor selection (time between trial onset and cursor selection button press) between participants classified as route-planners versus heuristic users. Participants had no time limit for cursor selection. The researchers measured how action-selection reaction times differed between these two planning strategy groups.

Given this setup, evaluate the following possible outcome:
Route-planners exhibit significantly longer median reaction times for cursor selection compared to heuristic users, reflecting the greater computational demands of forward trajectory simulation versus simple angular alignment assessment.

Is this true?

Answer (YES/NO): YES